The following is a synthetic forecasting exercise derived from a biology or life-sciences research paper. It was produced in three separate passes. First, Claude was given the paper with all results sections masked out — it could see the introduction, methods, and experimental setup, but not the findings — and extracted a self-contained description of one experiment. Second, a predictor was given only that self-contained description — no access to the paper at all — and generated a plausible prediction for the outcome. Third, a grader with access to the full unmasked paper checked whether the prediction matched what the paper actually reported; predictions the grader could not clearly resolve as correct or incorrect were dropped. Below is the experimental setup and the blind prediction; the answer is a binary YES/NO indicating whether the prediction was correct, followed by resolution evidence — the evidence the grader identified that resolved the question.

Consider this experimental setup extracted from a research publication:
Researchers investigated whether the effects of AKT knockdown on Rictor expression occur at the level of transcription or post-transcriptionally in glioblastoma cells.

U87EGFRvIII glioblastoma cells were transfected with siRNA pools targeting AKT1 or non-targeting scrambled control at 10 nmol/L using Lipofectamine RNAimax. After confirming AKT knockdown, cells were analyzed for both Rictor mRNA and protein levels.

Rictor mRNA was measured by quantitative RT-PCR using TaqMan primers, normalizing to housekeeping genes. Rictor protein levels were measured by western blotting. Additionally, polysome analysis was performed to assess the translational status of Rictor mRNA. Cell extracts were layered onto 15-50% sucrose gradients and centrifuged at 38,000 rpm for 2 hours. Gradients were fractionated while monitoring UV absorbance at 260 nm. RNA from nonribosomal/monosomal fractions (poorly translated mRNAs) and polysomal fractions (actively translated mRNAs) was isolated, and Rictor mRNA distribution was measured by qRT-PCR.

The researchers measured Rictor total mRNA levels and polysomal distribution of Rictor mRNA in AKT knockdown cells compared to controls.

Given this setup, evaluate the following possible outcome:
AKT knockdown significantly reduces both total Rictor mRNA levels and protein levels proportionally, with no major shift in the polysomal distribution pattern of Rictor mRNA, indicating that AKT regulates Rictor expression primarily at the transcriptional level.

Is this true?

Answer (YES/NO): NO